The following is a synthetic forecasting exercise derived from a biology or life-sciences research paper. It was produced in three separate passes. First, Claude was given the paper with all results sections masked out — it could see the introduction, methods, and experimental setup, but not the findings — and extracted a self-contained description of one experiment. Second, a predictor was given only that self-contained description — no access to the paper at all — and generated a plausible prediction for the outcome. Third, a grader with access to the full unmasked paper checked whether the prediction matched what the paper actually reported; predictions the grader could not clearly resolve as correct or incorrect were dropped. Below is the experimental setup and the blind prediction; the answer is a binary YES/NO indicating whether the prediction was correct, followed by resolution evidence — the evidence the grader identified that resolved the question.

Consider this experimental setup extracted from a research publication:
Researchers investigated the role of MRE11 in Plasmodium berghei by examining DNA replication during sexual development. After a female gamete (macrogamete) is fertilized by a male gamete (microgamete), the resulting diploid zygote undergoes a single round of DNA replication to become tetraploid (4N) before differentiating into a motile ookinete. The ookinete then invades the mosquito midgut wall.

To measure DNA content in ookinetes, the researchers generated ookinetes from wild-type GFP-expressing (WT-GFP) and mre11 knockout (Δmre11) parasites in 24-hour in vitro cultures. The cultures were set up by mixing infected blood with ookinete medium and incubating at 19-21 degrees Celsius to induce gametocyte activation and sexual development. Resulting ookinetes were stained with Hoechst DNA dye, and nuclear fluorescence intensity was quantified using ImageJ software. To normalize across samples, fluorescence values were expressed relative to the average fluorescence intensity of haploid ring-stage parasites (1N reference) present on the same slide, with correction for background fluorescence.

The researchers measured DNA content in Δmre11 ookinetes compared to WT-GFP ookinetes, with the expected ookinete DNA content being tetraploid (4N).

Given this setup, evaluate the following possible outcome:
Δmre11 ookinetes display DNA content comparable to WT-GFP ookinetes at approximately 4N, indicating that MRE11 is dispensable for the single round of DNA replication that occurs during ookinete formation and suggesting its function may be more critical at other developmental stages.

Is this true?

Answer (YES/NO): YES